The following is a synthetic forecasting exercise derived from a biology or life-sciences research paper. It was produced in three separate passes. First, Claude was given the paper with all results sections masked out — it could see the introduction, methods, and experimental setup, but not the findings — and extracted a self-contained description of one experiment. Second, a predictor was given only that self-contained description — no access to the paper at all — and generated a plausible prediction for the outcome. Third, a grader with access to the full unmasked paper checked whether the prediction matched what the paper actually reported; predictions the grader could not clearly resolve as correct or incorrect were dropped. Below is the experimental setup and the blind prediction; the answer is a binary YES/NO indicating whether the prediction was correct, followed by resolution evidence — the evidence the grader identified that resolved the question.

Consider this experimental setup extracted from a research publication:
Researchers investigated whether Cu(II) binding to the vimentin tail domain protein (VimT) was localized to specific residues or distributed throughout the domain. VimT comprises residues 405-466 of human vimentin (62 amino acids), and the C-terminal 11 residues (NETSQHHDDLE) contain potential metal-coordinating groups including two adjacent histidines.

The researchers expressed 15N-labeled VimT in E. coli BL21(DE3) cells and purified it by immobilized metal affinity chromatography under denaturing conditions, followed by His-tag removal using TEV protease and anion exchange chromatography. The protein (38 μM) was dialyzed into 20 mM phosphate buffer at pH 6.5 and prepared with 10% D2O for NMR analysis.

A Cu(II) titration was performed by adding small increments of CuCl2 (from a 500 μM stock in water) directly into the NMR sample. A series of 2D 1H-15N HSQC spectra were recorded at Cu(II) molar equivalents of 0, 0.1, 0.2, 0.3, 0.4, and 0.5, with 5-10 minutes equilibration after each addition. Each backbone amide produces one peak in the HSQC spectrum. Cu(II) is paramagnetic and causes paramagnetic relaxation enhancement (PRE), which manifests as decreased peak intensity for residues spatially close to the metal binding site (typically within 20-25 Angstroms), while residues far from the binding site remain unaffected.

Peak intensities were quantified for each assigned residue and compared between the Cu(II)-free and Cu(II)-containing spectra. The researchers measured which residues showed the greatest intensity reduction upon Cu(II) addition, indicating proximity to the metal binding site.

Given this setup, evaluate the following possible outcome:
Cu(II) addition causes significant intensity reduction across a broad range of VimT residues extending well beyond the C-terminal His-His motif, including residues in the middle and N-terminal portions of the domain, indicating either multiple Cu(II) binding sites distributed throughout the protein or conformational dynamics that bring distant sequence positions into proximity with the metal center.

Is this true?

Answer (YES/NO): NO